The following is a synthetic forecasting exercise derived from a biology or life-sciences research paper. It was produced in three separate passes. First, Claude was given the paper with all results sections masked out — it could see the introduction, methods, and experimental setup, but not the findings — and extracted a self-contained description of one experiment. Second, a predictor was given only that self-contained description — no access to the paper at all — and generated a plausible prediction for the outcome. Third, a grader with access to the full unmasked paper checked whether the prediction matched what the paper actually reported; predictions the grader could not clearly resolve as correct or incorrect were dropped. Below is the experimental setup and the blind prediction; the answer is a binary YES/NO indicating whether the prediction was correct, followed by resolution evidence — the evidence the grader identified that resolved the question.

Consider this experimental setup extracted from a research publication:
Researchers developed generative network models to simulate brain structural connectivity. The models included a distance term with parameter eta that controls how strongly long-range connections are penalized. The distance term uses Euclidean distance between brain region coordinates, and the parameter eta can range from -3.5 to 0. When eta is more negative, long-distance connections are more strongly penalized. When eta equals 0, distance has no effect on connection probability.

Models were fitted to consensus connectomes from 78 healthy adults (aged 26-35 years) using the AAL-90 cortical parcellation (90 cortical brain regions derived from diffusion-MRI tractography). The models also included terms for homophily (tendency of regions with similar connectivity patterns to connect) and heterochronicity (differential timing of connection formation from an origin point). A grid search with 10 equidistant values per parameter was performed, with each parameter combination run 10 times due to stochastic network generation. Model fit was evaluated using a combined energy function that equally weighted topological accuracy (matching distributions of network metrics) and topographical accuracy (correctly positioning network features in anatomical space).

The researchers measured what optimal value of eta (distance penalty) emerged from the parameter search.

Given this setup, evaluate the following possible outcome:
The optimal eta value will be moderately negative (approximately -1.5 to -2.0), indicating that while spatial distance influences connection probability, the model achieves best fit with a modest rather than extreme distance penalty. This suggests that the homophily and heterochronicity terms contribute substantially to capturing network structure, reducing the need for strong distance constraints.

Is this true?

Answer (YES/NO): NO